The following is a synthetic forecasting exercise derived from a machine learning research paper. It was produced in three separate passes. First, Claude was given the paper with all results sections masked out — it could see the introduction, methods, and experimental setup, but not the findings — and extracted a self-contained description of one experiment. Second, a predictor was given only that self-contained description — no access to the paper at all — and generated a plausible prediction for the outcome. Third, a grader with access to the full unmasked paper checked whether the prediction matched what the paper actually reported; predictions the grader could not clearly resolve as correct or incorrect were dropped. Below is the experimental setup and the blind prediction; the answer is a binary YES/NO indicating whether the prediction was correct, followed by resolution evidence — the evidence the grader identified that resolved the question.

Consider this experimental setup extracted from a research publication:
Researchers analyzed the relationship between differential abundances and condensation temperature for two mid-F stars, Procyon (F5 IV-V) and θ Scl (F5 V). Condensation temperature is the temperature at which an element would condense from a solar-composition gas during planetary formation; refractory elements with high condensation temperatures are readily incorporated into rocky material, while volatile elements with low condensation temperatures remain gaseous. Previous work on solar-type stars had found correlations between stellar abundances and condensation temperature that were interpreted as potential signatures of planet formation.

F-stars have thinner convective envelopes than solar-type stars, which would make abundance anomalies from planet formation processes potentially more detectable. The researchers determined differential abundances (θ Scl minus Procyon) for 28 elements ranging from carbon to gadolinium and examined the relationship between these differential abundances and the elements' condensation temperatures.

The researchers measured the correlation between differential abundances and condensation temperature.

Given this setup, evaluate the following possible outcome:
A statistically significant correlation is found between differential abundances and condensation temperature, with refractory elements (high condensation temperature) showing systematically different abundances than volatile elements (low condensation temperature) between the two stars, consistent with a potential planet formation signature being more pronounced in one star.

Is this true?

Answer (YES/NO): YES